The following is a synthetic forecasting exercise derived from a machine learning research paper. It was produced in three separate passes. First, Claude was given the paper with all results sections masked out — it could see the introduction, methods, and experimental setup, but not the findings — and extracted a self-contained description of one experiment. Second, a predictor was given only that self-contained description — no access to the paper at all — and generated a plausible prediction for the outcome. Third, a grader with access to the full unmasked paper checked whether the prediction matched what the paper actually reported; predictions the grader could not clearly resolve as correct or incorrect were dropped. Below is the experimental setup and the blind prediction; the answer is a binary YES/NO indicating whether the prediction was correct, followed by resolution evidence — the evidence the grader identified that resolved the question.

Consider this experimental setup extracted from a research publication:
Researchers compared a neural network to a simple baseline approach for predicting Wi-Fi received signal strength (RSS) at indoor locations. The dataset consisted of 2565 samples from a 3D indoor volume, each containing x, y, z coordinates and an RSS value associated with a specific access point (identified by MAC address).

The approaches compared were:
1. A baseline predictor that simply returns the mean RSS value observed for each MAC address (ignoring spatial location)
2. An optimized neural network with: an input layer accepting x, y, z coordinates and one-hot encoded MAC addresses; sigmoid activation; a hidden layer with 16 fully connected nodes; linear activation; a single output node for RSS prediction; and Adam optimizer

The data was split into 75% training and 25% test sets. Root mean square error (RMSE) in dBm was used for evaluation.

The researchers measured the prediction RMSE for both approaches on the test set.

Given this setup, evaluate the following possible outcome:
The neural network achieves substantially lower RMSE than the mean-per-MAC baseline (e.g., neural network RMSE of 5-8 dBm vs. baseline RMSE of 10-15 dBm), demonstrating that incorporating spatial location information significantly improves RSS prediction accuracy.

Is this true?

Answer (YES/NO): NO